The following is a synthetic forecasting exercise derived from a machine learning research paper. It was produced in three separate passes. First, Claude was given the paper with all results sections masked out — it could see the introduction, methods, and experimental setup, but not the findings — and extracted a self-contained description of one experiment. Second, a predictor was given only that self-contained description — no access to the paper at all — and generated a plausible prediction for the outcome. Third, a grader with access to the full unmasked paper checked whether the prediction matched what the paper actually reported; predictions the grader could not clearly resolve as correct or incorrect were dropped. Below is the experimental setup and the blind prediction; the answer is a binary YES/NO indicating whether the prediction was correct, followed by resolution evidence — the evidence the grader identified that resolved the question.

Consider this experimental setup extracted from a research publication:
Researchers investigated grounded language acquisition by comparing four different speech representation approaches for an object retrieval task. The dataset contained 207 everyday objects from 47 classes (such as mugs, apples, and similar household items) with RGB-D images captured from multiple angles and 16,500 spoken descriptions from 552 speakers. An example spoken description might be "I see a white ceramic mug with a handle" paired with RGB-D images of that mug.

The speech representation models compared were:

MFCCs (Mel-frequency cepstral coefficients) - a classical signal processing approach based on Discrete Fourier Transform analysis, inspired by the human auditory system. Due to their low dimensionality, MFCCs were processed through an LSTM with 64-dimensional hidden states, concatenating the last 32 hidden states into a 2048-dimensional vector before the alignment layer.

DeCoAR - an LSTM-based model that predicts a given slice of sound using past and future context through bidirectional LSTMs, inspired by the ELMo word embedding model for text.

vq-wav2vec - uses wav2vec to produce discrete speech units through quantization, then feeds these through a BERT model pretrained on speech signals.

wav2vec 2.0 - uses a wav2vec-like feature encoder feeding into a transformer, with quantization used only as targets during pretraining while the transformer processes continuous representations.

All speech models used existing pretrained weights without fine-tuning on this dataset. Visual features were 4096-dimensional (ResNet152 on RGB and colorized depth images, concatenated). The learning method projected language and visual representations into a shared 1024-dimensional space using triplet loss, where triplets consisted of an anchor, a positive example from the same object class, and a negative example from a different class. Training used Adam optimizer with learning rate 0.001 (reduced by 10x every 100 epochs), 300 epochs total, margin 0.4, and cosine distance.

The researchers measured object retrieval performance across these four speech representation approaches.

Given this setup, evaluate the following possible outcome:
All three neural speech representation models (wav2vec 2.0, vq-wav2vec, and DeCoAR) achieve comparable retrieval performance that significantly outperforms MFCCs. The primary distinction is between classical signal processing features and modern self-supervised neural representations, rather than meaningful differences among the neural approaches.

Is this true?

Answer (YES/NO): NO